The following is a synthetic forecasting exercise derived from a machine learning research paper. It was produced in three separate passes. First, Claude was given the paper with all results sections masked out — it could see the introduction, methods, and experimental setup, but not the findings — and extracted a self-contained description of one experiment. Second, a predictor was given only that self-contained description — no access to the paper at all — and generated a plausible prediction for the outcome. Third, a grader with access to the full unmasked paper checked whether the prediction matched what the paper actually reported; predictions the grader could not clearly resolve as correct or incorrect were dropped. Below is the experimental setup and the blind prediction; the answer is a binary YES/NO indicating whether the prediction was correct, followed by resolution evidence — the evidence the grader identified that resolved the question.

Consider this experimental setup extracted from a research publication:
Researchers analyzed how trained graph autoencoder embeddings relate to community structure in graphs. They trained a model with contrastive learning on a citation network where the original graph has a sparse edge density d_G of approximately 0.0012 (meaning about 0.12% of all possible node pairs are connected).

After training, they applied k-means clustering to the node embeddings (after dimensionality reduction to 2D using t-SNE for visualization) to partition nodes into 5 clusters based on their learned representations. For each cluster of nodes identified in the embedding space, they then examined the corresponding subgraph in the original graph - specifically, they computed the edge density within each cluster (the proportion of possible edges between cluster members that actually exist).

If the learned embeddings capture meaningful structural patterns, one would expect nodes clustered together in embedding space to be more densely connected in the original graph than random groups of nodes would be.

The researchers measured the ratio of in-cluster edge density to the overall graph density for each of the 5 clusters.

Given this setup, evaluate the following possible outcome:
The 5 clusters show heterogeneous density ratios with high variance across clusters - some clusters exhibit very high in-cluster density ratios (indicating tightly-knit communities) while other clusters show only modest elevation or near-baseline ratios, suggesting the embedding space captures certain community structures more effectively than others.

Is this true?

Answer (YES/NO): NO